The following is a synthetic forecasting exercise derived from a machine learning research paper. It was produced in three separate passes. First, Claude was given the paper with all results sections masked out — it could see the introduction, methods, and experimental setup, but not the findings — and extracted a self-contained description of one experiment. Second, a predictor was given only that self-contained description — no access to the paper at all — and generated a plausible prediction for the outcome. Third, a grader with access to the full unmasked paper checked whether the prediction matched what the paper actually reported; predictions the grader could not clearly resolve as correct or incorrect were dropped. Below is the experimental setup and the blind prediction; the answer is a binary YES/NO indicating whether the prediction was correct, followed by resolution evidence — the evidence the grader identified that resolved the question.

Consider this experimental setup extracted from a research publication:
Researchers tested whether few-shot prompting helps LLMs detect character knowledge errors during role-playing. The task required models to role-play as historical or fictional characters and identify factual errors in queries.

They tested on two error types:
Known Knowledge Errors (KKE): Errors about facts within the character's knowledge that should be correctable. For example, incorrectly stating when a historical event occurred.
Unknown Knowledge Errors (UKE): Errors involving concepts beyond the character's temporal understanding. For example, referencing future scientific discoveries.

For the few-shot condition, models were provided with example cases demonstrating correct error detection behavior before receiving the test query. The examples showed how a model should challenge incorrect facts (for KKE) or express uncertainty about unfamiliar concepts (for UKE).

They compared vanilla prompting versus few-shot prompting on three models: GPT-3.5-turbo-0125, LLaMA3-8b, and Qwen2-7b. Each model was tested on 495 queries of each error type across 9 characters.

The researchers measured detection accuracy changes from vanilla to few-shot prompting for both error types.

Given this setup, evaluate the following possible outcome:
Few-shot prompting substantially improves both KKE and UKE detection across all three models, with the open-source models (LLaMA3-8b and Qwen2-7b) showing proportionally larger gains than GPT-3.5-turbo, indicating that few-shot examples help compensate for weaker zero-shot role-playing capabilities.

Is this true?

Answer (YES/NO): NO